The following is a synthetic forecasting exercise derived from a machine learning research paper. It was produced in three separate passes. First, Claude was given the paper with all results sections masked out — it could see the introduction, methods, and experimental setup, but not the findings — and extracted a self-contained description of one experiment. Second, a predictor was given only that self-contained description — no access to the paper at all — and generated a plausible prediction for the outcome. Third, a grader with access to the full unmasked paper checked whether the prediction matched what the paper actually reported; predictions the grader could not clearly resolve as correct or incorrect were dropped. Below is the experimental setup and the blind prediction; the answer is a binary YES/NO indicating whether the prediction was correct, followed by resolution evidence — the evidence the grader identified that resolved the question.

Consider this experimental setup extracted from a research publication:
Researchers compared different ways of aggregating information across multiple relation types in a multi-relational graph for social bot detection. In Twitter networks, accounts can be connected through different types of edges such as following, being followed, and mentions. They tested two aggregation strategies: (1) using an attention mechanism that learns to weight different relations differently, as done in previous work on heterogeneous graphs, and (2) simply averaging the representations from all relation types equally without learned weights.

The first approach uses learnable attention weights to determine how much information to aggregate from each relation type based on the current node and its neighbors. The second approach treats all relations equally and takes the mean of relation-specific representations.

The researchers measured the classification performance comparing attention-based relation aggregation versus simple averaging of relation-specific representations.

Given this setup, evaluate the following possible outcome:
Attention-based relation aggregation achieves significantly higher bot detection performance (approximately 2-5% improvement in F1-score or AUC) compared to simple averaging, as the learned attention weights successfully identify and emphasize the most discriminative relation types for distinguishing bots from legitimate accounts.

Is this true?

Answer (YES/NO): NO